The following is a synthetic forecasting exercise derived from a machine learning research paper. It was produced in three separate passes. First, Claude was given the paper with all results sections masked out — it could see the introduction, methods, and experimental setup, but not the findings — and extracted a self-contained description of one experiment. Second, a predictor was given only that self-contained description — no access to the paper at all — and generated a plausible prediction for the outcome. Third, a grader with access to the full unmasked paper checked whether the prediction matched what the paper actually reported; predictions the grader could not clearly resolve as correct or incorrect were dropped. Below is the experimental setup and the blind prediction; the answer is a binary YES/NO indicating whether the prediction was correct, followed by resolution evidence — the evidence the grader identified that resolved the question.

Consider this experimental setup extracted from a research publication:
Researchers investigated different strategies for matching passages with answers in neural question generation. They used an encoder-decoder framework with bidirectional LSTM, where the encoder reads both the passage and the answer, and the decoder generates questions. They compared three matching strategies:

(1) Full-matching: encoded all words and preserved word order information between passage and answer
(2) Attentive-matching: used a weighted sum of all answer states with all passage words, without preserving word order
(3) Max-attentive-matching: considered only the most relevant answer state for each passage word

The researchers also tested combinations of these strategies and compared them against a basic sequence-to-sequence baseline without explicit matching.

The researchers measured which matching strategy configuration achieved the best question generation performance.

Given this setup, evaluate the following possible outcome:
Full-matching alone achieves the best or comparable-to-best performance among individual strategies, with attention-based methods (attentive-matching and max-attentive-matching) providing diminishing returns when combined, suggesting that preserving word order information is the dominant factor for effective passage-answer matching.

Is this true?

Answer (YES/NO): NO